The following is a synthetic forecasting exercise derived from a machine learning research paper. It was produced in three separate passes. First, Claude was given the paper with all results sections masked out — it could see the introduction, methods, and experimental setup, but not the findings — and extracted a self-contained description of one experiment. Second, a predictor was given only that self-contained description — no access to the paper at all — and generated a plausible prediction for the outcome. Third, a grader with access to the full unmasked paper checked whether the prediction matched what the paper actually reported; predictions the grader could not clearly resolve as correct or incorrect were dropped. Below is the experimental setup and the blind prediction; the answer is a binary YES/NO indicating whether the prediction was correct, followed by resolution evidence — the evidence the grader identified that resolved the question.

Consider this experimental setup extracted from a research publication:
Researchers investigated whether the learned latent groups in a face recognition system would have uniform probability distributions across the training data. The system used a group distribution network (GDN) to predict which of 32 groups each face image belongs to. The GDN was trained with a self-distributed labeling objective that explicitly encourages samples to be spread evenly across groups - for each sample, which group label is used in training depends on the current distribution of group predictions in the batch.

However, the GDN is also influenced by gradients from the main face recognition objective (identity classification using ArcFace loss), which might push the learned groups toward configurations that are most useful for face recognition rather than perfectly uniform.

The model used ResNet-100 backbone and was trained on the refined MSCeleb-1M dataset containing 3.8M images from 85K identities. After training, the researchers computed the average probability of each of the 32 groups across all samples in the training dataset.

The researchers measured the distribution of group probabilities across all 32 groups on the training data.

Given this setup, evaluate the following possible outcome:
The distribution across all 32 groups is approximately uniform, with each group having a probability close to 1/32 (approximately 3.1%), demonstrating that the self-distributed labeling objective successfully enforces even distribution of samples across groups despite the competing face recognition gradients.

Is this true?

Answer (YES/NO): NO